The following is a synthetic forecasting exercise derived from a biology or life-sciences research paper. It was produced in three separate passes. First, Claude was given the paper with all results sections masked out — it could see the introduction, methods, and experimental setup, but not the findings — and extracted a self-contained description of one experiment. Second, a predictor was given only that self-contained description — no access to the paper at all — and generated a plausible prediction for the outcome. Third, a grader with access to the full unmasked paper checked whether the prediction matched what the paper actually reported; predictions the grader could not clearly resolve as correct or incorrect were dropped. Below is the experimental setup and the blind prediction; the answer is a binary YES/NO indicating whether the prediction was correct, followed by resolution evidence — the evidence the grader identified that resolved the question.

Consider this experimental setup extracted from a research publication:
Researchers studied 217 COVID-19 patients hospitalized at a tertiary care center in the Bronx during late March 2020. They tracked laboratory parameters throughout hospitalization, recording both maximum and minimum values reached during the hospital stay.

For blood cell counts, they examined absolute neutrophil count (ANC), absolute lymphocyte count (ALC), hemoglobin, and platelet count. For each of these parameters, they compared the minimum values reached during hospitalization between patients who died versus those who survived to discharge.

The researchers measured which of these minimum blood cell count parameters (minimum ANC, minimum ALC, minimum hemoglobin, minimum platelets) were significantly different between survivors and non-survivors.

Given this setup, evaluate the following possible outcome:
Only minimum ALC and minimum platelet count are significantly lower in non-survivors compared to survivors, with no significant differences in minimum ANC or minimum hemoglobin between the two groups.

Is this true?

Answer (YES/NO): NO